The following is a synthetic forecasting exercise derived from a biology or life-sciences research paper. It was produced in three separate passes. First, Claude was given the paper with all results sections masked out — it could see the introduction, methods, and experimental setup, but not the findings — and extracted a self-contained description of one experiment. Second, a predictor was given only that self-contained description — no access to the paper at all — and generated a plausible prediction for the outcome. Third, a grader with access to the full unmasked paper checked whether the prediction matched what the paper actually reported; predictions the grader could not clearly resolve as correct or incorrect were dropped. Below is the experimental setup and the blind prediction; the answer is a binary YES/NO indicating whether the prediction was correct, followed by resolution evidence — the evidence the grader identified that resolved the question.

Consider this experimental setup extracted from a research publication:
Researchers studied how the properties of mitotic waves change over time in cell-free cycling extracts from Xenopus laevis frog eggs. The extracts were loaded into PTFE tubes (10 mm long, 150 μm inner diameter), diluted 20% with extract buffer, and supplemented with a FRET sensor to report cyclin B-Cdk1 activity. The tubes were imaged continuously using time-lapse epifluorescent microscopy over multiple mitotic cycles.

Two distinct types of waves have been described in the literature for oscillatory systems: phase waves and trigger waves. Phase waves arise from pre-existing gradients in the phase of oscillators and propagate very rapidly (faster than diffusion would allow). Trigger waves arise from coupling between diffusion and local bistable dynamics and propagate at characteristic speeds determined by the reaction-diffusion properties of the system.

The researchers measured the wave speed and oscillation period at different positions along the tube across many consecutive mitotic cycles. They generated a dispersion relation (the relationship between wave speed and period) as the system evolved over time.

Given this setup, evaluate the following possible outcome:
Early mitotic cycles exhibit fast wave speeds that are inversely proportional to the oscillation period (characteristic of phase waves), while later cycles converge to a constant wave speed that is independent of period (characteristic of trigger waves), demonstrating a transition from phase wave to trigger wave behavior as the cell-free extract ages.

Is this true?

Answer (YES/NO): NO